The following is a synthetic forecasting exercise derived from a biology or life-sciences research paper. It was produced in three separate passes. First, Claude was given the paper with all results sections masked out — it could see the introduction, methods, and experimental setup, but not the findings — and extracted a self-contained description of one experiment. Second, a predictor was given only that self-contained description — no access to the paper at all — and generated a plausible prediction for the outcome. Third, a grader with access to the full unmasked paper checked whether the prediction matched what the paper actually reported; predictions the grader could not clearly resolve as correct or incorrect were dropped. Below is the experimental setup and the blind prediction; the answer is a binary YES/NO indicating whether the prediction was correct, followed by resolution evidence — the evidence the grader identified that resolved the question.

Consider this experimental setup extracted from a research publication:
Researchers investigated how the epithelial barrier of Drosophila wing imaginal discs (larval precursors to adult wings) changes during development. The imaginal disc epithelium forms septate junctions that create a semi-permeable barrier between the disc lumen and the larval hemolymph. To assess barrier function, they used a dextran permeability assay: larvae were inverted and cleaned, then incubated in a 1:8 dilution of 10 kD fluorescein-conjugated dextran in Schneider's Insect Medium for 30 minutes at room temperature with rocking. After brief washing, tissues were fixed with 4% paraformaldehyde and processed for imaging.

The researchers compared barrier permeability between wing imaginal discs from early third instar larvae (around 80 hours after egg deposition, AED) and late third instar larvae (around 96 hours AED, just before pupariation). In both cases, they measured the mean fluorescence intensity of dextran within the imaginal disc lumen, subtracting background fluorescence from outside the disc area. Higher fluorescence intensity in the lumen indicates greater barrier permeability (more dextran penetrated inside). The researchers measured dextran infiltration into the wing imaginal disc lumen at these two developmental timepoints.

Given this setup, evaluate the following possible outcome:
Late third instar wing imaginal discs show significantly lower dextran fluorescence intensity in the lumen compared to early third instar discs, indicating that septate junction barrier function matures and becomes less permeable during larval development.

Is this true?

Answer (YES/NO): YES